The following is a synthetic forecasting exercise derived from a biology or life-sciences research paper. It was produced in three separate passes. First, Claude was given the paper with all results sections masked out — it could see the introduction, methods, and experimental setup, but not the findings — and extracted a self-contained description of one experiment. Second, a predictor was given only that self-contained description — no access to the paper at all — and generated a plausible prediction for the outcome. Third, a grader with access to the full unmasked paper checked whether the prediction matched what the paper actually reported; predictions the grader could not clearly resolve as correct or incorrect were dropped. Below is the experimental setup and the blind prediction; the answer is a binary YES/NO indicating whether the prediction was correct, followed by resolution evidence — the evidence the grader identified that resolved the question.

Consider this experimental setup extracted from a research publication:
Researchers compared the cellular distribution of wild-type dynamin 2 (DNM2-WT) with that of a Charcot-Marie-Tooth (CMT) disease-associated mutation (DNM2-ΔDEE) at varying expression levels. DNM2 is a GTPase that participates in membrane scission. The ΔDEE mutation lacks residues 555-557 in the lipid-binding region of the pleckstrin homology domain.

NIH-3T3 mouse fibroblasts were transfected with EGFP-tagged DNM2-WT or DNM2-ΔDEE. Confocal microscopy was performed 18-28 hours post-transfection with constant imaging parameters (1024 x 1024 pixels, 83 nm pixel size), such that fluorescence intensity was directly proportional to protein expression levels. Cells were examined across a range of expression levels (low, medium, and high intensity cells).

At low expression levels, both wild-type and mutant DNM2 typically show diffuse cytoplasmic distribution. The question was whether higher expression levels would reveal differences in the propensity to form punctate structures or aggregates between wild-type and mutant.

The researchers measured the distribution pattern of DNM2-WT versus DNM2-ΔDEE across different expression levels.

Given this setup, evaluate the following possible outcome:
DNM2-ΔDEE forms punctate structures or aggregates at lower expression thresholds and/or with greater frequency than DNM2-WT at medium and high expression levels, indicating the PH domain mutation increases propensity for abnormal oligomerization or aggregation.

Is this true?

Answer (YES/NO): YES